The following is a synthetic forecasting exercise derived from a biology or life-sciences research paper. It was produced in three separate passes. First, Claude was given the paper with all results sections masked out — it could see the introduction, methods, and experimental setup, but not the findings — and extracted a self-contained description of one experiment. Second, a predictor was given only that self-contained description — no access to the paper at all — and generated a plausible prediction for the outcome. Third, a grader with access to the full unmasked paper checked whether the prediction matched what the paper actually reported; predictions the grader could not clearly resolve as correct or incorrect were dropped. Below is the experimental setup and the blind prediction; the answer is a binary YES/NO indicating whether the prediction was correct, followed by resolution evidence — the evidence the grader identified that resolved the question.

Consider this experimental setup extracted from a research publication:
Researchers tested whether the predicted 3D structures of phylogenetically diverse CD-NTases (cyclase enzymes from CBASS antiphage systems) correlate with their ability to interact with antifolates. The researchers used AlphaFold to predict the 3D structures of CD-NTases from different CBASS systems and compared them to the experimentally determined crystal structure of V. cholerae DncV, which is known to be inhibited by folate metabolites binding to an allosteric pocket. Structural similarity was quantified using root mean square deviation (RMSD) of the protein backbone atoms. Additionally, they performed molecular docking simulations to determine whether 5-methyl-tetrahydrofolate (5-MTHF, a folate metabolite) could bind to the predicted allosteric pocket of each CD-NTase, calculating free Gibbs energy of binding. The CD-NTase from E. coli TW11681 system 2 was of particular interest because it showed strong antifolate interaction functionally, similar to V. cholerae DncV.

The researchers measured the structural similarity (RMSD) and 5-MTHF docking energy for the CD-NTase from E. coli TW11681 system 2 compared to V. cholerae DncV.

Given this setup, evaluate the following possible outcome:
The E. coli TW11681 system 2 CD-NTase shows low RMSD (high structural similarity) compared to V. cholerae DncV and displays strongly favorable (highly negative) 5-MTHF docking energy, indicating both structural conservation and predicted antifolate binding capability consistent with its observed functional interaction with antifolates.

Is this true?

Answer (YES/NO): YES